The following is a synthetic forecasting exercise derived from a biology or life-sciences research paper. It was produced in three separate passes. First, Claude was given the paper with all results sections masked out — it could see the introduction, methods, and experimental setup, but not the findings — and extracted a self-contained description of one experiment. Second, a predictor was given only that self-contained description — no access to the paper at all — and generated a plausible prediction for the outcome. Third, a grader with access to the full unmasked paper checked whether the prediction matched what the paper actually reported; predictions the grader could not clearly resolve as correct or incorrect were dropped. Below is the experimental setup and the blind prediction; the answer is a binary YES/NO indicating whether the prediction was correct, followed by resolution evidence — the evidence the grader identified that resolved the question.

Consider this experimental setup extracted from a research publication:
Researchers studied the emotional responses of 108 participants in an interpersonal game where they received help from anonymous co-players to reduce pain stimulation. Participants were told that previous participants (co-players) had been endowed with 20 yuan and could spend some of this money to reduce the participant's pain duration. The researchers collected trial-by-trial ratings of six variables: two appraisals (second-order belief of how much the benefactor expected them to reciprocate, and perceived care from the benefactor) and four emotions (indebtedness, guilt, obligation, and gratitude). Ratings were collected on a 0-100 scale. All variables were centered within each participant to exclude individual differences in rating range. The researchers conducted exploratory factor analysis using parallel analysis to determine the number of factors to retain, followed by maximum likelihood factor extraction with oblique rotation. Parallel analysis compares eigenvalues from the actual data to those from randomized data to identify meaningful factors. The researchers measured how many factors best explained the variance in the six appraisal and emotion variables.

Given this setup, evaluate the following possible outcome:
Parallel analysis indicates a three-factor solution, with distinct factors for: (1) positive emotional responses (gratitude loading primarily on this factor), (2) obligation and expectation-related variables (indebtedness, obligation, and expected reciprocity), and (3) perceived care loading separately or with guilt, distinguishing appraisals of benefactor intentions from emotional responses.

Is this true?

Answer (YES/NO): NO